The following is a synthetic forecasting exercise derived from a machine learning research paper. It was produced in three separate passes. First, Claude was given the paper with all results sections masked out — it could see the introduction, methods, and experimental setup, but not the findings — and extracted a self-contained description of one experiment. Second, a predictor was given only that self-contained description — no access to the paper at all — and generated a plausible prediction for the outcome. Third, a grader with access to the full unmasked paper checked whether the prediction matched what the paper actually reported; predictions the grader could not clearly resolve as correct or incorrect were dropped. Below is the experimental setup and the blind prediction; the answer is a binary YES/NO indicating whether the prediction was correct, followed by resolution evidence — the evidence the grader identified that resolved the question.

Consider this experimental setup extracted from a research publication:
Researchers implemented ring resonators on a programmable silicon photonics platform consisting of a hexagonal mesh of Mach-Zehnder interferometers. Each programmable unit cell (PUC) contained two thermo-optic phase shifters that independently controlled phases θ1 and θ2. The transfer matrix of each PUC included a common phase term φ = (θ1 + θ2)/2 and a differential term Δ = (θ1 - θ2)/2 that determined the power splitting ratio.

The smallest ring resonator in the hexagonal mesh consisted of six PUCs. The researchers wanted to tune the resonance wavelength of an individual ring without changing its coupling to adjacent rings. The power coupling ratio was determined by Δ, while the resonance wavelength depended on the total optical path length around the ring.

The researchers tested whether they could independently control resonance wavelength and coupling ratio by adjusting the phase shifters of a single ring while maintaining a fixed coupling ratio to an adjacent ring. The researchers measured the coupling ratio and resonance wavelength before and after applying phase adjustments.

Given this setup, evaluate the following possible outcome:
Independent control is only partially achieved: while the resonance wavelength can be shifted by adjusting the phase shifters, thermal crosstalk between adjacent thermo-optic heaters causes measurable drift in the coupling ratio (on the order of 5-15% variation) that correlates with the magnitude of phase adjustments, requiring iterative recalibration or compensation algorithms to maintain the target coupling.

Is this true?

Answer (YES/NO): NO